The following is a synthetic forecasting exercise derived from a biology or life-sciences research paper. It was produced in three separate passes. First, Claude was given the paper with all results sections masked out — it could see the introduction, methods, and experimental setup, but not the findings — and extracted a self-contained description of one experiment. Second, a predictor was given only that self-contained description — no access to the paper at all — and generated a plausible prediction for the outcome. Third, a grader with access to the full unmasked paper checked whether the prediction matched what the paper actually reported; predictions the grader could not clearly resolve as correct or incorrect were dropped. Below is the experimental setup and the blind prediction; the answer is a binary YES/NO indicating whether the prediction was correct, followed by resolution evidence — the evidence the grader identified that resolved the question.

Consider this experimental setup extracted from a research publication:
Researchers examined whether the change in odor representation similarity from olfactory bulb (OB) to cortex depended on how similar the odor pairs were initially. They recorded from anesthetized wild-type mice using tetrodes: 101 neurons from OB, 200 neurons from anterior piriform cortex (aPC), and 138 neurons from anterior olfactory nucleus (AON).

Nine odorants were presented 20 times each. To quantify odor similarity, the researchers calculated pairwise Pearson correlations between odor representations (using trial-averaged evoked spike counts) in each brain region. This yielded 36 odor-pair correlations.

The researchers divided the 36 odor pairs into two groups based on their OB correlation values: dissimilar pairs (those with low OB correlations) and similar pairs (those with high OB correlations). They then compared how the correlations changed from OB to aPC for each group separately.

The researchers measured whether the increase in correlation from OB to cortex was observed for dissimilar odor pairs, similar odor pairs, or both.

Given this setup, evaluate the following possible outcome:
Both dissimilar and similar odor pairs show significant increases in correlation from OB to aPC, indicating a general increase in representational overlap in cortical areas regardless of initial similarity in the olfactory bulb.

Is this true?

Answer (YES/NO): YES